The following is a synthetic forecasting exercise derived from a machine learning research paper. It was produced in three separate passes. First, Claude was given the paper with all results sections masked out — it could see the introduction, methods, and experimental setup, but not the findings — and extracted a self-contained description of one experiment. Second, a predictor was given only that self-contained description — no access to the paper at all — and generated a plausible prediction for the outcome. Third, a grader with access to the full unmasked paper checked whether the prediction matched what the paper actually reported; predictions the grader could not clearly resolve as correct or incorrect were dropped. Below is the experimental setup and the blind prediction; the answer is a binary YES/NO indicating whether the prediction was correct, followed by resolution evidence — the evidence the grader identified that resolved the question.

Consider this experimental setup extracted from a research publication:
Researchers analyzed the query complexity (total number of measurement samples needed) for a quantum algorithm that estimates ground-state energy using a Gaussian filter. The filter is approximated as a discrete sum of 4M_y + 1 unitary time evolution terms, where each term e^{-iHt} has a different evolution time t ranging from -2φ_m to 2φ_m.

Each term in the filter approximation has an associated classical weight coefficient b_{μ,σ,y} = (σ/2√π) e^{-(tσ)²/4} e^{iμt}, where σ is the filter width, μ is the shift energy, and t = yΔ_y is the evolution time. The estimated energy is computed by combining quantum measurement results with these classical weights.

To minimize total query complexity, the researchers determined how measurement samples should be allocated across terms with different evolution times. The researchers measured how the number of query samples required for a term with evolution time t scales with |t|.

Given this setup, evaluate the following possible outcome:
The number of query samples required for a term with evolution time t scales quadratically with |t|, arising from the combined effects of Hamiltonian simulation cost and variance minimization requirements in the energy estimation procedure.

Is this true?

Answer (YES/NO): NO